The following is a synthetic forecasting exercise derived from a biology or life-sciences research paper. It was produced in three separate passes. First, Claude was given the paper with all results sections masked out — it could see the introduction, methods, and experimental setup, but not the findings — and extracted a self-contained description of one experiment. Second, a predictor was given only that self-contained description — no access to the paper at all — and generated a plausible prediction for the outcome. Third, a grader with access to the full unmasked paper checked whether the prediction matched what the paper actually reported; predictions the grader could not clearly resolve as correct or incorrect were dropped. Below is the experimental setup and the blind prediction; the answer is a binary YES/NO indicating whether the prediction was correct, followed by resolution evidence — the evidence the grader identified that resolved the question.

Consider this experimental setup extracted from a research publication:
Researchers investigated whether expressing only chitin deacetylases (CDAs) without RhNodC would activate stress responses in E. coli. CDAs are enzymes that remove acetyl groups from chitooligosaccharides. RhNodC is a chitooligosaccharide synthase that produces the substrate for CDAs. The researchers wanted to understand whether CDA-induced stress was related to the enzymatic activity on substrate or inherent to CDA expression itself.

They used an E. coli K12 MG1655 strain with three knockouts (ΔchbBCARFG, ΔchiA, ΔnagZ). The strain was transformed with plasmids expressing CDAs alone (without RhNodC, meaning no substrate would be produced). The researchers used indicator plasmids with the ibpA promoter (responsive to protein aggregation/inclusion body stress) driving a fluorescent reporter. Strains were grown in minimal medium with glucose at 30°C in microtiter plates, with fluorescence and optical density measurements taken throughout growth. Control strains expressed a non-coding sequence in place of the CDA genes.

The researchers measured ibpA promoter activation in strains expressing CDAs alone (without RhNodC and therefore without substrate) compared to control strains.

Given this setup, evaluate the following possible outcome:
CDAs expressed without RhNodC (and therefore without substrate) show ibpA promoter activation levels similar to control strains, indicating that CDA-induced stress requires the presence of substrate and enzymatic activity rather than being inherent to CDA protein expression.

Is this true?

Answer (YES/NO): NO